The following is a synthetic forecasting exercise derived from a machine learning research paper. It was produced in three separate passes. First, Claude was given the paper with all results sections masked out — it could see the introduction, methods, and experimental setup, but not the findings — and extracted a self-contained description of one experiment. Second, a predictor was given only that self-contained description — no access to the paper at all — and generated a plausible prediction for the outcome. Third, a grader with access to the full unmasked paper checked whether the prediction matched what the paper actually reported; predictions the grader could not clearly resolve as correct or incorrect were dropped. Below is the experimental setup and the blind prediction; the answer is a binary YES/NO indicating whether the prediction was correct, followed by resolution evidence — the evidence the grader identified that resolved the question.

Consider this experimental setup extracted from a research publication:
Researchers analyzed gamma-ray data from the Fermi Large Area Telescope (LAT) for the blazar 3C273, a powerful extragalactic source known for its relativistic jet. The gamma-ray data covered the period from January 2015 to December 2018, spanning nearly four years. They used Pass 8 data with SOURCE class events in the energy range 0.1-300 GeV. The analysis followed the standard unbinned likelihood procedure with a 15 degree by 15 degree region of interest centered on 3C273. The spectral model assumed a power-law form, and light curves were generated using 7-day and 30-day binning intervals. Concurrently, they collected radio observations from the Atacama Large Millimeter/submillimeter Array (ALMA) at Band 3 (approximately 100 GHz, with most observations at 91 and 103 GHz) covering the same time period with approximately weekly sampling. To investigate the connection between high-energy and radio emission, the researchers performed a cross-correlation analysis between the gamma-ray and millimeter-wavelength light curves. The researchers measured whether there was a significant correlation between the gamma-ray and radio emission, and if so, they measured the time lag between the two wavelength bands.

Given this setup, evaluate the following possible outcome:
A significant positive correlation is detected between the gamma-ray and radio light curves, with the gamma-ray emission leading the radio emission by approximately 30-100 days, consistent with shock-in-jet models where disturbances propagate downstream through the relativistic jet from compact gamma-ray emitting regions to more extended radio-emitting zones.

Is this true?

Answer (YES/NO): NO